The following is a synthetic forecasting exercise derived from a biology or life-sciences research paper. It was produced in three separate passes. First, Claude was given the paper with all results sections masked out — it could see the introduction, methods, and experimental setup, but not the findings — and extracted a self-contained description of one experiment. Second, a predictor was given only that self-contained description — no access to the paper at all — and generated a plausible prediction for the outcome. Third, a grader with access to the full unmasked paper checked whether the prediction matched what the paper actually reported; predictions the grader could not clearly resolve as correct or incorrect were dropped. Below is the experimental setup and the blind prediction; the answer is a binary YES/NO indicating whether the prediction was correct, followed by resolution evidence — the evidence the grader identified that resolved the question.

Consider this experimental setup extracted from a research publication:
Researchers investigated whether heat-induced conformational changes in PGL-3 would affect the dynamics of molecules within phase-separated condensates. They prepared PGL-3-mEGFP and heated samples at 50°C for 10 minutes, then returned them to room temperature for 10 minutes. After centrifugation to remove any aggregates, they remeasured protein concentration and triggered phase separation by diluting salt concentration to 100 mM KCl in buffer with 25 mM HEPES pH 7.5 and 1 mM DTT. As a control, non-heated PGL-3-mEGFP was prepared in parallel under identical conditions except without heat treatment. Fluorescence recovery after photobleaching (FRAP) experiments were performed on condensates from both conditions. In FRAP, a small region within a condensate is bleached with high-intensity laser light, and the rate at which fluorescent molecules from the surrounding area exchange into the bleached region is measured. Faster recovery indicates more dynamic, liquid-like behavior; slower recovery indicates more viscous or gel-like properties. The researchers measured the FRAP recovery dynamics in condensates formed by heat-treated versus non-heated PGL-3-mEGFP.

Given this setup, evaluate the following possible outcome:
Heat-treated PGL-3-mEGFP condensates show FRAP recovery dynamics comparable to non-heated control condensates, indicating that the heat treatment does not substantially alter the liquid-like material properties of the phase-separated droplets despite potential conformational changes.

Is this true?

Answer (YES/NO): NO